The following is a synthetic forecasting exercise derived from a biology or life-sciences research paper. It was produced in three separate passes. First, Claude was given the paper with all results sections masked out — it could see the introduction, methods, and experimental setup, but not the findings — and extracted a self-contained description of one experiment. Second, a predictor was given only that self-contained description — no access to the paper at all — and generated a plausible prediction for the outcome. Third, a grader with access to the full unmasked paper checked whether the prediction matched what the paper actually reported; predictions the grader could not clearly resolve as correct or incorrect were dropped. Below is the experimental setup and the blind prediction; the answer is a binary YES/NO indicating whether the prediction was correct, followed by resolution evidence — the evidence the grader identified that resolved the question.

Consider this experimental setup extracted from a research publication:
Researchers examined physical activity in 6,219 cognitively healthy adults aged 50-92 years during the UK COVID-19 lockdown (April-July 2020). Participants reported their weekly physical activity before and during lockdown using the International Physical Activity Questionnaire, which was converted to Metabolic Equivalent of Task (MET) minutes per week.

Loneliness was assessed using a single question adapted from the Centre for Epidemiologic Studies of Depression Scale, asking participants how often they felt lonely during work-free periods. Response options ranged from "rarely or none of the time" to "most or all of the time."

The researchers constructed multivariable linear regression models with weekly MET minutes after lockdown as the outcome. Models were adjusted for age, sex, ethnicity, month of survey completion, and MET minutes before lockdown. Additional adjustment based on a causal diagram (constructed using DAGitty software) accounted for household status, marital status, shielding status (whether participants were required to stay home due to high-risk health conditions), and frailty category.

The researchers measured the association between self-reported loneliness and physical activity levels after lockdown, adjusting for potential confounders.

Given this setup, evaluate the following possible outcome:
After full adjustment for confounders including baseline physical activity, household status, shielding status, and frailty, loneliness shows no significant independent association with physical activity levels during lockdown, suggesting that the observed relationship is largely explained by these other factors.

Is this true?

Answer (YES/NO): NO